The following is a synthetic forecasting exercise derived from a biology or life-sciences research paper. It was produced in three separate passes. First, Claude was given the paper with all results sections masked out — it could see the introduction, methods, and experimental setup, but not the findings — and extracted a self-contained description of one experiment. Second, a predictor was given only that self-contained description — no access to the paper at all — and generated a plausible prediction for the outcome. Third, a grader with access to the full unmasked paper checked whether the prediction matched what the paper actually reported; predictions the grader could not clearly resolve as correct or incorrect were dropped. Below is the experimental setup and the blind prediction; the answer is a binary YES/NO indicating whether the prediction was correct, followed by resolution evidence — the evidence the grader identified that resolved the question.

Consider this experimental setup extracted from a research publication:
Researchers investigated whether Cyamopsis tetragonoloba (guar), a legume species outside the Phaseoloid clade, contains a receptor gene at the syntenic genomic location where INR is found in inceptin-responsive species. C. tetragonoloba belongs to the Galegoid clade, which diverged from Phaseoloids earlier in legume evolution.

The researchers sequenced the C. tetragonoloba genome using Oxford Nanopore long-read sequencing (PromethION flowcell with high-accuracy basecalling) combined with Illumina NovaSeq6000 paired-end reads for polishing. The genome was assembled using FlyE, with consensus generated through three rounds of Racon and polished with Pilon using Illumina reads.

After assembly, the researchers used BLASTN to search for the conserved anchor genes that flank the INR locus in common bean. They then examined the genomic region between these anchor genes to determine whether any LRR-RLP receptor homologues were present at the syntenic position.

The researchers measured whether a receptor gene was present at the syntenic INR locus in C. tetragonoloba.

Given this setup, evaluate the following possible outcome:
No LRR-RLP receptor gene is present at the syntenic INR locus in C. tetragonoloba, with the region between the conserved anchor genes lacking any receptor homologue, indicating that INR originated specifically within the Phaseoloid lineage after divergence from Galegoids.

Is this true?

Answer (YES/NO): YES